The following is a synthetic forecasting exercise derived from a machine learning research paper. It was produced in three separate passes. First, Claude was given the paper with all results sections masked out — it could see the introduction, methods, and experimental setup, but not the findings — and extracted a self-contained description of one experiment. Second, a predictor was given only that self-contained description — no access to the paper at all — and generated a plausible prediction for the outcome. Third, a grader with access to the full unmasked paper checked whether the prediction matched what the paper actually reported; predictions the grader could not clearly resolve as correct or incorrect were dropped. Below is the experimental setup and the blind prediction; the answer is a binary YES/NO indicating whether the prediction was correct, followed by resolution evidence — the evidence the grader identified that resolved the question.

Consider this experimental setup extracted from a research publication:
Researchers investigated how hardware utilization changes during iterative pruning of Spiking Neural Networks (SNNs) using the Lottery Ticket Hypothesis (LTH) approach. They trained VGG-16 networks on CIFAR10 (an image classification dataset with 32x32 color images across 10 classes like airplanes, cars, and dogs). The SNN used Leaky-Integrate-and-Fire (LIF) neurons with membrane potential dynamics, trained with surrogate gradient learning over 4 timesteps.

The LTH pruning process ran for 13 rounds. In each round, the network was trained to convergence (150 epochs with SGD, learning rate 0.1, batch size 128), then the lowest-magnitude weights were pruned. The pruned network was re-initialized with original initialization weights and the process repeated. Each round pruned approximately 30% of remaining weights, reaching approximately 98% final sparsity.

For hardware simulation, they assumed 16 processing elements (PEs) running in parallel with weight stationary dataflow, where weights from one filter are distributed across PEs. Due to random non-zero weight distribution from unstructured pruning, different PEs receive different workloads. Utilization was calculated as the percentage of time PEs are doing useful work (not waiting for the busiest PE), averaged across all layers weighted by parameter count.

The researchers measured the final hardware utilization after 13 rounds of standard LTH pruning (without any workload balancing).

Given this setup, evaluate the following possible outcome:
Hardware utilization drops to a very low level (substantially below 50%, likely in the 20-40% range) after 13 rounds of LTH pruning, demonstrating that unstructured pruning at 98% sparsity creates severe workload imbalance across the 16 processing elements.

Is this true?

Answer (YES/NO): NO